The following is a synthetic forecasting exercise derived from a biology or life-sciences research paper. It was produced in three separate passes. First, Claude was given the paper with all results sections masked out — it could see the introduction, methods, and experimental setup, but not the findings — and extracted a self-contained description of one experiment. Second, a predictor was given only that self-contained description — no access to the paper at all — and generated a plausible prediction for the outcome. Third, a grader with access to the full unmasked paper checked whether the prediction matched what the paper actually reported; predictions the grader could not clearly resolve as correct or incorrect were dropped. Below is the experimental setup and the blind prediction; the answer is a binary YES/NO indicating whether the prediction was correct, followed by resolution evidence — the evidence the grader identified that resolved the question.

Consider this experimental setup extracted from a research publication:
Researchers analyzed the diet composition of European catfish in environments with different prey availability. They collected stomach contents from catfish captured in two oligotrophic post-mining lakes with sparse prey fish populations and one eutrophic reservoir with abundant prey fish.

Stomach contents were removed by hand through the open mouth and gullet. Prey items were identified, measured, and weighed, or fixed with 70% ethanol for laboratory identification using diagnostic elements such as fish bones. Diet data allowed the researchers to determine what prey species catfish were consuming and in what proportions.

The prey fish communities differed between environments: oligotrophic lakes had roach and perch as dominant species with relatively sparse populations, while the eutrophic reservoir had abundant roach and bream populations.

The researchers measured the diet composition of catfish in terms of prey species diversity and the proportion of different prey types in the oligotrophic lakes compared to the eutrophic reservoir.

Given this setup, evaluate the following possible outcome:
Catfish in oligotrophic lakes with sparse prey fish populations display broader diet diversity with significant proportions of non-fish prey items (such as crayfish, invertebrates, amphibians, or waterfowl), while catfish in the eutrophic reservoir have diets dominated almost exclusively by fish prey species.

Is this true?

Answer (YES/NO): YES